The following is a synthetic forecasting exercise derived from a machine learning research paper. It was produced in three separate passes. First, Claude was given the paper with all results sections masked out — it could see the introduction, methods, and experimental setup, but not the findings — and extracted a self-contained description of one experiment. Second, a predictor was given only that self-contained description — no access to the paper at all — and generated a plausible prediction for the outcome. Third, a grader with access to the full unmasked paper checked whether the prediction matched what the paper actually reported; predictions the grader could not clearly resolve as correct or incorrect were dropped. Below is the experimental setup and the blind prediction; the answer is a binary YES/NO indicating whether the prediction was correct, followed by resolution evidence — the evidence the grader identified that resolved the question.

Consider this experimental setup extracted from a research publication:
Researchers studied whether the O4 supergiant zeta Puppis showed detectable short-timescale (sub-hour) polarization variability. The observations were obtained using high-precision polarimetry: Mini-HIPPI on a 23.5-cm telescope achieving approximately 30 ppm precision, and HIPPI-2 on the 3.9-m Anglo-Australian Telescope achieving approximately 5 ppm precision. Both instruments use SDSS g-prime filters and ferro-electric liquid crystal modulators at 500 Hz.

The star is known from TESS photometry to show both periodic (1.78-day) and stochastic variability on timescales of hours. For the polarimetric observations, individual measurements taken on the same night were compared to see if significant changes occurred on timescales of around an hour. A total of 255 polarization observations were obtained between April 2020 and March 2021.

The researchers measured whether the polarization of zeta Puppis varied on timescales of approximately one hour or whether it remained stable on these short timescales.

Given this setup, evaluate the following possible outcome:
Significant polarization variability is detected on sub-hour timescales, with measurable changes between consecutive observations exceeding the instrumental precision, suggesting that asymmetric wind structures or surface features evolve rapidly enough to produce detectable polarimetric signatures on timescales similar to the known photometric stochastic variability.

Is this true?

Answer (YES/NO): YES